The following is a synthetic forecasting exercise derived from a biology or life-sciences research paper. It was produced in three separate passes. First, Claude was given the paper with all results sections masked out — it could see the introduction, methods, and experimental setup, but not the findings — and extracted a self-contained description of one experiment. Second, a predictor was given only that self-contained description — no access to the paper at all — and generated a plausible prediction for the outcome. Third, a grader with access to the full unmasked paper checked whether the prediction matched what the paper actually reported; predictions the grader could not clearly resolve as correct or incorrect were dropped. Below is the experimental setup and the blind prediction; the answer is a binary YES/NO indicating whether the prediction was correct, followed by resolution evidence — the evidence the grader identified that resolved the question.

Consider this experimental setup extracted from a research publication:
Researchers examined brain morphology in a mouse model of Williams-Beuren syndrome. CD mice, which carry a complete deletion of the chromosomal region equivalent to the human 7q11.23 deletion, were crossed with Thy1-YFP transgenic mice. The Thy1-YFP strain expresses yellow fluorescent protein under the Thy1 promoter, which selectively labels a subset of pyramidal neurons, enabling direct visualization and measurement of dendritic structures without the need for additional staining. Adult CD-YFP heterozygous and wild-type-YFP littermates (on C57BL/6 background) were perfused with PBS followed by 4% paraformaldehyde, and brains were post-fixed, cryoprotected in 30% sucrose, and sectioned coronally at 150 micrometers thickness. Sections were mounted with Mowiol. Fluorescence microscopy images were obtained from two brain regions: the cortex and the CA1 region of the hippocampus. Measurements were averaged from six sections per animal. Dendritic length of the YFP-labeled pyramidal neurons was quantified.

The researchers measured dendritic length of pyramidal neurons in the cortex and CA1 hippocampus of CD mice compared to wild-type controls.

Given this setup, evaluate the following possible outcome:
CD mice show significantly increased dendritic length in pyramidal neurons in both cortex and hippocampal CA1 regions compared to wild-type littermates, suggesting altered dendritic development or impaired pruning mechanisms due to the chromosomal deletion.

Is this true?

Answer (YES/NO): NO